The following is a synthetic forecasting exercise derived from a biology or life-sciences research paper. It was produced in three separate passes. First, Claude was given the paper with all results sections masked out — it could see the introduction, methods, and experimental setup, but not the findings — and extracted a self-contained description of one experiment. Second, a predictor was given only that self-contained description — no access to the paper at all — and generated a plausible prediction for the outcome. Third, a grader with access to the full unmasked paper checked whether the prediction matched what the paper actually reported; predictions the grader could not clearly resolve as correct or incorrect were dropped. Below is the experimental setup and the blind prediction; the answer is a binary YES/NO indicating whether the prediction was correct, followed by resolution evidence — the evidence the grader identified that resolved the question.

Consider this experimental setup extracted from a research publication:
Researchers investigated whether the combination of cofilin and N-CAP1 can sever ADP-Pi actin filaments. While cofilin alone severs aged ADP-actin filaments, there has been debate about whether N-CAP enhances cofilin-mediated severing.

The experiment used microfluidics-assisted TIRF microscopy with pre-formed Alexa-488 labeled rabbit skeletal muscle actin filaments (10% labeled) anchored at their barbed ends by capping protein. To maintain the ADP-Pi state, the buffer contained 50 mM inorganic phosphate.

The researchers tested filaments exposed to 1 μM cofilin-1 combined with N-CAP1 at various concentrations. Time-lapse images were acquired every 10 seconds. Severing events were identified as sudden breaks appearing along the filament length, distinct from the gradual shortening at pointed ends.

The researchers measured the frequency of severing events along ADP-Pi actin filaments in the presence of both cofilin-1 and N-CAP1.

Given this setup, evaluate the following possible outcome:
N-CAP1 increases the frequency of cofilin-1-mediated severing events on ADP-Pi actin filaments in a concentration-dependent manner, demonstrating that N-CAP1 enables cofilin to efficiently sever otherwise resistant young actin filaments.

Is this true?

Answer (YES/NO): NO